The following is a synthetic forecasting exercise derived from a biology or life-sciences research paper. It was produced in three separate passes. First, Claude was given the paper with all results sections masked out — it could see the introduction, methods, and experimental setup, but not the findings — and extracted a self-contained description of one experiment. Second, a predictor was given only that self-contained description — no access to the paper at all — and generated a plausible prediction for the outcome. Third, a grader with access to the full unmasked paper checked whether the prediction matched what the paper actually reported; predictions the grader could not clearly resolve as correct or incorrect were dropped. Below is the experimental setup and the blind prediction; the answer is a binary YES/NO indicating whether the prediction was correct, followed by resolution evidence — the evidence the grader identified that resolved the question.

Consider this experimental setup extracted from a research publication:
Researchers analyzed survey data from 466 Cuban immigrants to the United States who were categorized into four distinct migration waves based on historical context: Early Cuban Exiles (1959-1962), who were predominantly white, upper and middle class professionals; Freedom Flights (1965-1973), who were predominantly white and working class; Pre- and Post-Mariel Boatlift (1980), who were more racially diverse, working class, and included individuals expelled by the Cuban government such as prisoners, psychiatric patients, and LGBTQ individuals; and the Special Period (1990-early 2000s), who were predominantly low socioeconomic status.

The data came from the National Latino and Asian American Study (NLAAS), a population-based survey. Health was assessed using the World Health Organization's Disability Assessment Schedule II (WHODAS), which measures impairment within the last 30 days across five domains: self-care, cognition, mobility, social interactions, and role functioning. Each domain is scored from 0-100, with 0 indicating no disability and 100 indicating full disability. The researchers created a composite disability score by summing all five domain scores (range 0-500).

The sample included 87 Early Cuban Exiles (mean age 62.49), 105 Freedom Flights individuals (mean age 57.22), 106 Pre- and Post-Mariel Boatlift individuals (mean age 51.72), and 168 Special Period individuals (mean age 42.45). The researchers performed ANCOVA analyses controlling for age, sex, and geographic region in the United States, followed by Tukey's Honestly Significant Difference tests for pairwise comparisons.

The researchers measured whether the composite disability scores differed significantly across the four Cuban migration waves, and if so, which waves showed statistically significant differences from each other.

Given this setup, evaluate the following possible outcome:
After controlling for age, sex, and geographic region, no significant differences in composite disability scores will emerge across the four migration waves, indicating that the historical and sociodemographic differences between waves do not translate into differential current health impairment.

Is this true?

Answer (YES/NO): NO